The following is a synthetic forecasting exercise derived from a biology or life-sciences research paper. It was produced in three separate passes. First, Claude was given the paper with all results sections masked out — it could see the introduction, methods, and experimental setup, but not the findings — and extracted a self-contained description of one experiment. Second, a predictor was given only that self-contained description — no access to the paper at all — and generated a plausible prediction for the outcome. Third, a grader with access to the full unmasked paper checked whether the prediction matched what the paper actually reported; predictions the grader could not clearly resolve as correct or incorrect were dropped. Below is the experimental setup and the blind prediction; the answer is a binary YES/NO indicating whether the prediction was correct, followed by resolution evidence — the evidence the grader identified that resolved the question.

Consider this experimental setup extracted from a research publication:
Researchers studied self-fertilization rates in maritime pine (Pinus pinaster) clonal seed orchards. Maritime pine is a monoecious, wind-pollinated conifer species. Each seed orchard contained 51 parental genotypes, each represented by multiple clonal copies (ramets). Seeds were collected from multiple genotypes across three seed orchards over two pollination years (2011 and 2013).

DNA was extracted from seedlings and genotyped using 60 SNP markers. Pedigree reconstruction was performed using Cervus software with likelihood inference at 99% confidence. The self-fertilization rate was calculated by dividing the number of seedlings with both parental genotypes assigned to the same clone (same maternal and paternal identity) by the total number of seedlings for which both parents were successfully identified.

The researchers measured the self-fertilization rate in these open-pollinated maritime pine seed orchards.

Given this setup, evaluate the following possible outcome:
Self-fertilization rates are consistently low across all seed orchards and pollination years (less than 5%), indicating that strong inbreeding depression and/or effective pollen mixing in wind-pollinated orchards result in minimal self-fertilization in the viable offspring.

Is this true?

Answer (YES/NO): NO